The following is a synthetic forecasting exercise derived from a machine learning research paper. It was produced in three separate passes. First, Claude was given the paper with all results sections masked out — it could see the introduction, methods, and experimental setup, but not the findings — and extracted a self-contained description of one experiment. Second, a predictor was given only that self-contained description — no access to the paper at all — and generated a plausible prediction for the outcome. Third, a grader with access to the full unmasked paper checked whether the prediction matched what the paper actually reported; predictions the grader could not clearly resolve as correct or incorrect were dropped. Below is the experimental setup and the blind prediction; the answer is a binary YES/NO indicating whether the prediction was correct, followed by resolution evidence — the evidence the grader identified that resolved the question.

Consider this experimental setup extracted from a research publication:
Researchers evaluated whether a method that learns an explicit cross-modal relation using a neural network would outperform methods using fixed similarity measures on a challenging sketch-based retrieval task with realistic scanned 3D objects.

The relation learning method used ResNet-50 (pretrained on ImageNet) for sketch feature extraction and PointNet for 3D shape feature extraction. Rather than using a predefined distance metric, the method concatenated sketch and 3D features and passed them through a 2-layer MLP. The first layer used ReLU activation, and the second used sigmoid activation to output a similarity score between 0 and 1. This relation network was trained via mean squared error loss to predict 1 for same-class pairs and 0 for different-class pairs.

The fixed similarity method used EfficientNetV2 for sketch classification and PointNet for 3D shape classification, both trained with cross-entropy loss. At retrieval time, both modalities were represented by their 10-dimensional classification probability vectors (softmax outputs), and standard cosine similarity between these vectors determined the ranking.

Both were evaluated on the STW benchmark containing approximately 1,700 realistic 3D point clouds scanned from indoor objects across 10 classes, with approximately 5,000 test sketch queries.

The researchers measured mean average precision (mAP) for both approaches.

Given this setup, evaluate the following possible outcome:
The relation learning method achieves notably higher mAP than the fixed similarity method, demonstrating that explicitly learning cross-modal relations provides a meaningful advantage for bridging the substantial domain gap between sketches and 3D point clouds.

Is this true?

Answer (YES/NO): NO